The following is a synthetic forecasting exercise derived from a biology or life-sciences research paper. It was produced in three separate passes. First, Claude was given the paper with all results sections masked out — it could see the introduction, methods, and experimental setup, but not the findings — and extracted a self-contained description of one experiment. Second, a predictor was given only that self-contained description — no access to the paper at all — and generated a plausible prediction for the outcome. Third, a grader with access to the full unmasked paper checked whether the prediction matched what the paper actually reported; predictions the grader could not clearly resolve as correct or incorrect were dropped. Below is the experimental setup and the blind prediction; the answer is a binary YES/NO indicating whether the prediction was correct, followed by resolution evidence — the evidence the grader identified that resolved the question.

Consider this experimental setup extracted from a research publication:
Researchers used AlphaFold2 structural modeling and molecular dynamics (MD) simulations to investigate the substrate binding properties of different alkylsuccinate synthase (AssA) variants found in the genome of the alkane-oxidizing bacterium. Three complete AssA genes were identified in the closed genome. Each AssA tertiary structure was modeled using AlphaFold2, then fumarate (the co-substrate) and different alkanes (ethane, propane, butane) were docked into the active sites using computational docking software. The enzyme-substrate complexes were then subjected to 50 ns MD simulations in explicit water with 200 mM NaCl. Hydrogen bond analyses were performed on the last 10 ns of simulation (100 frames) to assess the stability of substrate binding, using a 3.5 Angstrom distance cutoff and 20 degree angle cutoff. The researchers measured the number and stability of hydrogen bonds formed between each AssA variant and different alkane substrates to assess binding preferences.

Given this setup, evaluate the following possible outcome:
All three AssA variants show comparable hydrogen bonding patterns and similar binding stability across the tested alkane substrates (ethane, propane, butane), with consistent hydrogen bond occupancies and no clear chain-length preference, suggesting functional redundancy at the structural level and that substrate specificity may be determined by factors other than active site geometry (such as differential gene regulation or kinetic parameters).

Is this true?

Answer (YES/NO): NO